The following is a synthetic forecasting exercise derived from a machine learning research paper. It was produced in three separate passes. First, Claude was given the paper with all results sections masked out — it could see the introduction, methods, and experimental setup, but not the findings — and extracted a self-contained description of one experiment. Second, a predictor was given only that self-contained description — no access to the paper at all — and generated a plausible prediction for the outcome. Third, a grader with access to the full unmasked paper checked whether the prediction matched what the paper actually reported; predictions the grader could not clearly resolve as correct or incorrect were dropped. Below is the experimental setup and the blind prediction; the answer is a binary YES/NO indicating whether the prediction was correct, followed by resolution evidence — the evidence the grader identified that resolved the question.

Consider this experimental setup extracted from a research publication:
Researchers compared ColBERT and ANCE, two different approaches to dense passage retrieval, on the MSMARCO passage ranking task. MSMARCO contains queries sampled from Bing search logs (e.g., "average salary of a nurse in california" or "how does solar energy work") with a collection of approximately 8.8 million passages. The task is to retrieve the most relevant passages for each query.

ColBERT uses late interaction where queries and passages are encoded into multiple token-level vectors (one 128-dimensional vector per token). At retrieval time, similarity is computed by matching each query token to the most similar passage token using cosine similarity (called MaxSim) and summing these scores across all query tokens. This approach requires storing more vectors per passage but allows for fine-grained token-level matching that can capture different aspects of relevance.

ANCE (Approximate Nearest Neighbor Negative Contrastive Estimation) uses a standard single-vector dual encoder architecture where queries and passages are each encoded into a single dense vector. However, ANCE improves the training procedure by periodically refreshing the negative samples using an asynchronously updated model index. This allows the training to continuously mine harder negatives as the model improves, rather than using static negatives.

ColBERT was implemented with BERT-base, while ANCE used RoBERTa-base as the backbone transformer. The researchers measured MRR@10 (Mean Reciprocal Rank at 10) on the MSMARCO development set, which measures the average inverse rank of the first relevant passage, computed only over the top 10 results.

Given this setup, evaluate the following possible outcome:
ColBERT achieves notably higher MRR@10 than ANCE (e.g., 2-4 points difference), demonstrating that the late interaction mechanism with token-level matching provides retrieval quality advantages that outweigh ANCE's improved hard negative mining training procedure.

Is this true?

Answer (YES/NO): YES